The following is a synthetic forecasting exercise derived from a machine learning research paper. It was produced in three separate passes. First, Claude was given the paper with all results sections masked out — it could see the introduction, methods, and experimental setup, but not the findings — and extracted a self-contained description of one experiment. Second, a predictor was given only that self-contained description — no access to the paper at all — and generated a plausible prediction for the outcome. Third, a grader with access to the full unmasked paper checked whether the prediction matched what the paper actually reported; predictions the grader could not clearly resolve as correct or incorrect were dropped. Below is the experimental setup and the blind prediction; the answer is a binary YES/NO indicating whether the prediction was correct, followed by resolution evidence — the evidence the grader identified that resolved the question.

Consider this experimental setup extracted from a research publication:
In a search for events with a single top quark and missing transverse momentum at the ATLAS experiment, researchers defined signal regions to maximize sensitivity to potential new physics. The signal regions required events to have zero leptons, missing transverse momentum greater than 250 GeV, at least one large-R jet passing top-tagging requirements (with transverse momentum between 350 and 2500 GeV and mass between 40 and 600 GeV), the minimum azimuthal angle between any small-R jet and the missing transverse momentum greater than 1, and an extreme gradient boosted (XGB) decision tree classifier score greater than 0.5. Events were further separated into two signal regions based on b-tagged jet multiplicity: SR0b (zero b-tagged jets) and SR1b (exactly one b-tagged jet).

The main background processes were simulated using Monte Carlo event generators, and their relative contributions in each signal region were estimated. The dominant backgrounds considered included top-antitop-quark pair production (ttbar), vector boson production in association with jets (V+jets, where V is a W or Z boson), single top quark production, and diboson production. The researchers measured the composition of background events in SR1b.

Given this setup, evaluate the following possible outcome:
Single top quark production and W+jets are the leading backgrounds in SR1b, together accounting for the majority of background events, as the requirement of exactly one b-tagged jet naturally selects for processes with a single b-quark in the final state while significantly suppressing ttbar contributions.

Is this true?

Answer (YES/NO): NO